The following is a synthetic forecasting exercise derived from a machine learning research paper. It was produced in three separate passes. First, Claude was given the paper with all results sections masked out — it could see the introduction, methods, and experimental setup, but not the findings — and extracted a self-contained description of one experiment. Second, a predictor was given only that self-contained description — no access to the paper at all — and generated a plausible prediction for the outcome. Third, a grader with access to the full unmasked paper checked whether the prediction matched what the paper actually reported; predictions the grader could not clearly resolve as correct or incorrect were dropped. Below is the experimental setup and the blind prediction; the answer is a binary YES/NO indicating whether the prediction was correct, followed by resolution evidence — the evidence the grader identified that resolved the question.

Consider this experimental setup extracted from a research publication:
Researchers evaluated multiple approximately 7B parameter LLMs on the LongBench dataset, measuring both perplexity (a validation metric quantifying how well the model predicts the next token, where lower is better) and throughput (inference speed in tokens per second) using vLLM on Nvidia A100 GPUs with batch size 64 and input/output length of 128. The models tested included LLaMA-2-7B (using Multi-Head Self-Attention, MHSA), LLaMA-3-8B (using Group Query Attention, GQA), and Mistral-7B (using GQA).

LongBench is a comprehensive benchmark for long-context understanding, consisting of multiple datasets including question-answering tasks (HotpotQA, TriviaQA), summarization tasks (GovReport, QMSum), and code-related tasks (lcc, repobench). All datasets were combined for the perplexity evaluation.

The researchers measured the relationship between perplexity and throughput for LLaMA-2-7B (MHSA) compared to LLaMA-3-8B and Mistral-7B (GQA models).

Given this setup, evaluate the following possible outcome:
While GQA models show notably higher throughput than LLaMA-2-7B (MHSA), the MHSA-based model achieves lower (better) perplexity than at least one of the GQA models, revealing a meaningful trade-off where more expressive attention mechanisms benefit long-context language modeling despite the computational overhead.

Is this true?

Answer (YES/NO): YES